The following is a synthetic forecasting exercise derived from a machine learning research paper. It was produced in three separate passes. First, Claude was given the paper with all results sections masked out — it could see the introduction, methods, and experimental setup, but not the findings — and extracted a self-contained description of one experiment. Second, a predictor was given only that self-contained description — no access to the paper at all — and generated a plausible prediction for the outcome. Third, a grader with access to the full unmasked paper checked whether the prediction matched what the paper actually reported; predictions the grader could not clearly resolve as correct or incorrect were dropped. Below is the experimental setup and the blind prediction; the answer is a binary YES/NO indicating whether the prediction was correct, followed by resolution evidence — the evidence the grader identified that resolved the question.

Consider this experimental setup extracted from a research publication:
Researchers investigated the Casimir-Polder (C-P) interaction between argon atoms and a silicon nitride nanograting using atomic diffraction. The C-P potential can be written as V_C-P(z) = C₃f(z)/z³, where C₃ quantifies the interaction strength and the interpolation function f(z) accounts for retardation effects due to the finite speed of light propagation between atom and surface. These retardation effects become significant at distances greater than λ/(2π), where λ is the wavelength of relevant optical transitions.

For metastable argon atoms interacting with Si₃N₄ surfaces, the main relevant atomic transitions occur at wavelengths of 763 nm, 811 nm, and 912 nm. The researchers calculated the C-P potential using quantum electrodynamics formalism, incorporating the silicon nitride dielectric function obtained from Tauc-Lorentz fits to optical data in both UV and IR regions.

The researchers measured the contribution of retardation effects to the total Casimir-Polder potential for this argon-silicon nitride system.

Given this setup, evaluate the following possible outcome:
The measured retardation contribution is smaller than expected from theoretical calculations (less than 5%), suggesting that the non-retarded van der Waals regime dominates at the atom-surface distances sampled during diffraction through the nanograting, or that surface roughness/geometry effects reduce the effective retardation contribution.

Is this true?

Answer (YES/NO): NO